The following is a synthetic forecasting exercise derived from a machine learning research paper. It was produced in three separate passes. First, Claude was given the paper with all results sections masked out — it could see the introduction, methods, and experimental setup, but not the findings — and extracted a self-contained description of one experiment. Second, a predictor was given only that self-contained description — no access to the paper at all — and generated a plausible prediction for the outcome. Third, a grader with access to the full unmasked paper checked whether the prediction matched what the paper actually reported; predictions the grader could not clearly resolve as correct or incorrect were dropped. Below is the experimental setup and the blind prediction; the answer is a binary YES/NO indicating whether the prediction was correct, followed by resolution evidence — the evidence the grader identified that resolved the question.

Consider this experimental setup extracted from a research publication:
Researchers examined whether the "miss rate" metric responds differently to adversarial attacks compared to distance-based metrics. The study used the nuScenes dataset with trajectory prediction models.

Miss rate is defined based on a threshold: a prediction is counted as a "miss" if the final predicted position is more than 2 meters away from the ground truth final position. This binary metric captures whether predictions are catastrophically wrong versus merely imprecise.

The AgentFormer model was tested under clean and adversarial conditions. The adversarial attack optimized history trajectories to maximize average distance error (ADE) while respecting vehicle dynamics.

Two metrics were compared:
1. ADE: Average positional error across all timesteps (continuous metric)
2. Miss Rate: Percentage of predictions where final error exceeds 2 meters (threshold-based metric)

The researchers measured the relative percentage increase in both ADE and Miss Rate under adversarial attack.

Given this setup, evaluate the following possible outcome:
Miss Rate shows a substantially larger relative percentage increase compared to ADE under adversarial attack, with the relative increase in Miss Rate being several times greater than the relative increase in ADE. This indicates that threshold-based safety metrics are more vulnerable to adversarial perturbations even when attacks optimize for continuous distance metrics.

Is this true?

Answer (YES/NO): NO